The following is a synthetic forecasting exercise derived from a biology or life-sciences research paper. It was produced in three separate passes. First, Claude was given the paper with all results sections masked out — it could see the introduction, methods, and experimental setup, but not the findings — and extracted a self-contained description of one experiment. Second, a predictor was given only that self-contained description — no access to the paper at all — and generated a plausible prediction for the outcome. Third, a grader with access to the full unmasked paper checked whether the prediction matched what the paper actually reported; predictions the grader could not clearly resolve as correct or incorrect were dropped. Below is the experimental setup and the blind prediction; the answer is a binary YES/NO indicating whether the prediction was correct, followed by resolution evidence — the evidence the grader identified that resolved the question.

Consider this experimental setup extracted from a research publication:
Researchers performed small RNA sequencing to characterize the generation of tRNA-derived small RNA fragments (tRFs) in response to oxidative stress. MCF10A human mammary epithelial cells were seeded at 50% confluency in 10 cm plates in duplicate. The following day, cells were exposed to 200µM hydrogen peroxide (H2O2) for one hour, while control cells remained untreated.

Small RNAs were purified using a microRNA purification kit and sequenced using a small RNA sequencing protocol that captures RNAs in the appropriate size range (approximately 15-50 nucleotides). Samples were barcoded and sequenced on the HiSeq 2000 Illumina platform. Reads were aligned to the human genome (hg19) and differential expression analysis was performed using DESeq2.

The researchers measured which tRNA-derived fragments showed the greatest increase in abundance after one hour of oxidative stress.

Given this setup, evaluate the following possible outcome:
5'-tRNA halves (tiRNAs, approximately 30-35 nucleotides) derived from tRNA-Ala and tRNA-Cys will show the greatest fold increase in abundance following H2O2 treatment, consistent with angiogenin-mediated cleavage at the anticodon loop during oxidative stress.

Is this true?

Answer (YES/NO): NO